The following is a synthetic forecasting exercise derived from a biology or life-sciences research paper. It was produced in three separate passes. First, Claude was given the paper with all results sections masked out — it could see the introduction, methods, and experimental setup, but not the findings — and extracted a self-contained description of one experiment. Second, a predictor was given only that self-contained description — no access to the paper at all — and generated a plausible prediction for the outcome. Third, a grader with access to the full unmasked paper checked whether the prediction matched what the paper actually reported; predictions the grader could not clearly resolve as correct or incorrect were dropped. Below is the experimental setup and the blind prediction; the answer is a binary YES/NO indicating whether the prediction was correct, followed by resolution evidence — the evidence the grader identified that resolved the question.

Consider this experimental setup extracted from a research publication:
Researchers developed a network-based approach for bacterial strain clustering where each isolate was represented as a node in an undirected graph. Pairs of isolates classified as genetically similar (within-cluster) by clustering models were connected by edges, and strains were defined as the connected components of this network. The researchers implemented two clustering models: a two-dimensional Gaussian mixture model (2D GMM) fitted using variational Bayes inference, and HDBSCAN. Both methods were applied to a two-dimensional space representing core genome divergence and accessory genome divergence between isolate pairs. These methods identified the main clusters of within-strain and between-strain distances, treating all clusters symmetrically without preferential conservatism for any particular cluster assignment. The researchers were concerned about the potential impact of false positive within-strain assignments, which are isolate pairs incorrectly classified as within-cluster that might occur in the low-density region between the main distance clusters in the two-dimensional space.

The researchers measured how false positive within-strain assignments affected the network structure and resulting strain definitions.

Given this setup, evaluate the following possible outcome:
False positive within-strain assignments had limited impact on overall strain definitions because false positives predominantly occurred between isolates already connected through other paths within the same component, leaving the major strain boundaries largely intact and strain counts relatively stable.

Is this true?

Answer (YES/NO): NO